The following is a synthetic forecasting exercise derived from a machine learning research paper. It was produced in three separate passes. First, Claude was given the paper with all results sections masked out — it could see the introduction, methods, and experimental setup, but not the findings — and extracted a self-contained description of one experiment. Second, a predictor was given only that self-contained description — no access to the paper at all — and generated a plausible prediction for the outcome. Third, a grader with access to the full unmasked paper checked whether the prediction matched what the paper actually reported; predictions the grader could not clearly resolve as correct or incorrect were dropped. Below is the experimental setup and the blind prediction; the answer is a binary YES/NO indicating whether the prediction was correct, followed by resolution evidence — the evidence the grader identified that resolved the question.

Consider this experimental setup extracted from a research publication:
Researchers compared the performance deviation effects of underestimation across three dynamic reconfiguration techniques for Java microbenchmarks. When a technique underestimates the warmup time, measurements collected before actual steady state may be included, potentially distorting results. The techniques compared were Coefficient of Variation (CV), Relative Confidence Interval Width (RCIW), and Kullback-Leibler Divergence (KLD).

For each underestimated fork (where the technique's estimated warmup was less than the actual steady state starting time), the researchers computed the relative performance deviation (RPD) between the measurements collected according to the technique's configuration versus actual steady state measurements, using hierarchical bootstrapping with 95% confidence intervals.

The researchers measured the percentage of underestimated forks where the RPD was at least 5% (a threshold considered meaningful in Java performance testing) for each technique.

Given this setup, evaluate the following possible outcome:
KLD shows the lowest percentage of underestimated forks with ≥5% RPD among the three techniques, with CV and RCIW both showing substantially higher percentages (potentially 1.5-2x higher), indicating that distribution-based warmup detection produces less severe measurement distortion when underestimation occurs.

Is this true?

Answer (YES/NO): NO